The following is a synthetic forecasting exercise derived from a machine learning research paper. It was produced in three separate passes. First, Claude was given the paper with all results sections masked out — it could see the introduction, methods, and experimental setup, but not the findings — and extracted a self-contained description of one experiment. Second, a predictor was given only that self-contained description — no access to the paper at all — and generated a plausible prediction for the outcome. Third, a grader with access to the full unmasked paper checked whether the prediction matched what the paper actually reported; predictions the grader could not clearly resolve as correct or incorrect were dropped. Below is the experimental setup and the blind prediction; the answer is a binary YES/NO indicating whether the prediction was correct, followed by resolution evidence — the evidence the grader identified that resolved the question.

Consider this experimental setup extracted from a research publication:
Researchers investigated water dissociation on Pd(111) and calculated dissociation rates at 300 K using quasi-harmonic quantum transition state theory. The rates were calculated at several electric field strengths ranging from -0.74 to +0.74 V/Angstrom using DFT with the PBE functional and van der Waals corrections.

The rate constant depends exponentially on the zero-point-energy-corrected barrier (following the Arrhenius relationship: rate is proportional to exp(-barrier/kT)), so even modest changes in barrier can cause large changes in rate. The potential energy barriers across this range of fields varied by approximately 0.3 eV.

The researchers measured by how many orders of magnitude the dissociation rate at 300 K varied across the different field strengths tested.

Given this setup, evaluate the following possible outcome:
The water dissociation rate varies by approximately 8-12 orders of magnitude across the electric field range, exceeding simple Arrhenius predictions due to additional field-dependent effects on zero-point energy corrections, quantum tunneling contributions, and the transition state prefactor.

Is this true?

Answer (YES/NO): NO